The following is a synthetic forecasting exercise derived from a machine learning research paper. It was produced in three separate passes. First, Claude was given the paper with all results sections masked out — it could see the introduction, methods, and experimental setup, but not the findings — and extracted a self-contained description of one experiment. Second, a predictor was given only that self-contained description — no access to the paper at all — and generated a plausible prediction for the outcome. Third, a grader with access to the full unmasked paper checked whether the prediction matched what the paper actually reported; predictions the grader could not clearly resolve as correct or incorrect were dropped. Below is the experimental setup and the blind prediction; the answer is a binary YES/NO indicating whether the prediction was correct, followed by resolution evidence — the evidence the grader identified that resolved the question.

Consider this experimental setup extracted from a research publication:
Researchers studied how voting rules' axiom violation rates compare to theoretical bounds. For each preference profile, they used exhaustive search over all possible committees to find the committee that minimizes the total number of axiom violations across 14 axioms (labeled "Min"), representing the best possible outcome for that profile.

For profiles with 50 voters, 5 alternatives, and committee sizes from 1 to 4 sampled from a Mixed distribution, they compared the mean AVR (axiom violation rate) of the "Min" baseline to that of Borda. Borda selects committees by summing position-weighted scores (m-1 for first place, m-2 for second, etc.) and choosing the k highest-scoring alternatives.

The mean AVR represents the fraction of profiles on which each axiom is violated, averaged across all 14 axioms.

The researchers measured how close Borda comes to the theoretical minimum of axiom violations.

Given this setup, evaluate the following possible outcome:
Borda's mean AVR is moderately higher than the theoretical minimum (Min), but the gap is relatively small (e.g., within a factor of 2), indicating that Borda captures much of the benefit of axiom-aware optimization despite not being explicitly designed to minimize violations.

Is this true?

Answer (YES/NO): NO